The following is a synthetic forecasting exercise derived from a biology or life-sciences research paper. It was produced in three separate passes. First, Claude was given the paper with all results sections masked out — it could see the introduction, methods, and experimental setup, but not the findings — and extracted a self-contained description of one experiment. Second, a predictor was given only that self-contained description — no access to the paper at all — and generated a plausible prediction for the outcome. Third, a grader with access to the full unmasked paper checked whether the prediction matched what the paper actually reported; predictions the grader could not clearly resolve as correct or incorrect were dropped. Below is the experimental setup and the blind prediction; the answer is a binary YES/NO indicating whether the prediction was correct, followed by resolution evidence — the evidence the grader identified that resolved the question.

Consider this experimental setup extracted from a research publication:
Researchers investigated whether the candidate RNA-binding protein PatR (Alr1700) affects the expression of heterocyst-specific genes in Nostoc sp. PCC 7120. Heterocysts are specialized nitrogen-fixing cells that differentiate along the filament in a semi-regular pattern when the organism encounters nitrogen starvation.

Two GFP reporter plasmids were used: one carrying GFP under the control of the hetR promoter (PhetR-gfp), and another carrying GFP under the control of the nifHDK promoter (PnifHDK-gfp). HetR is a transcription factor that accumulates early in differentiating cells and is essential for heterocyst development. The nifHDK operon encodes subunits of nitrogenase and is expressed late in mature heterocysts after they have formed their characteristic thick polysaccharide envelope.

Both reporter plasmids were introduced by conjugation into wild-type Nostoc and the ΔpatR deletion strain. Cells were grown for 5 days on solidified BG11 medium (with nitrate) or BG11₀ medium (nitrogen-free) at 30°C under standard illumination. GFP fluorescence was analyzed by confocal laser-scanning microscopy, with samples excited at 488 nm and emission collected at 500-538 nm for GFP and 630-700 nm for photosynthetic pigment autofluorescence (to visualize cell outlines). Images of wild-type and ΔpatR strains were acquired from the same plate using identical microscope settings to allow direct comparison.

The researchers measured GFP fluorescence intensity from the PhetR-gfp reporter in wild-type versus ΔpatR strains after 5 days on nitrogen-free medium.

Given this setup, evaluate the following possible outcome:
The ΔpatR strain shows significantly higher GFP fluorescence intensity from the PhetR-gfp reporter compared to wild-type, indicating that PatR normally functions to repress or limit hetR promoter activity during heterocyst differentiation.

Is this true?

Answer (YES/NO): YES